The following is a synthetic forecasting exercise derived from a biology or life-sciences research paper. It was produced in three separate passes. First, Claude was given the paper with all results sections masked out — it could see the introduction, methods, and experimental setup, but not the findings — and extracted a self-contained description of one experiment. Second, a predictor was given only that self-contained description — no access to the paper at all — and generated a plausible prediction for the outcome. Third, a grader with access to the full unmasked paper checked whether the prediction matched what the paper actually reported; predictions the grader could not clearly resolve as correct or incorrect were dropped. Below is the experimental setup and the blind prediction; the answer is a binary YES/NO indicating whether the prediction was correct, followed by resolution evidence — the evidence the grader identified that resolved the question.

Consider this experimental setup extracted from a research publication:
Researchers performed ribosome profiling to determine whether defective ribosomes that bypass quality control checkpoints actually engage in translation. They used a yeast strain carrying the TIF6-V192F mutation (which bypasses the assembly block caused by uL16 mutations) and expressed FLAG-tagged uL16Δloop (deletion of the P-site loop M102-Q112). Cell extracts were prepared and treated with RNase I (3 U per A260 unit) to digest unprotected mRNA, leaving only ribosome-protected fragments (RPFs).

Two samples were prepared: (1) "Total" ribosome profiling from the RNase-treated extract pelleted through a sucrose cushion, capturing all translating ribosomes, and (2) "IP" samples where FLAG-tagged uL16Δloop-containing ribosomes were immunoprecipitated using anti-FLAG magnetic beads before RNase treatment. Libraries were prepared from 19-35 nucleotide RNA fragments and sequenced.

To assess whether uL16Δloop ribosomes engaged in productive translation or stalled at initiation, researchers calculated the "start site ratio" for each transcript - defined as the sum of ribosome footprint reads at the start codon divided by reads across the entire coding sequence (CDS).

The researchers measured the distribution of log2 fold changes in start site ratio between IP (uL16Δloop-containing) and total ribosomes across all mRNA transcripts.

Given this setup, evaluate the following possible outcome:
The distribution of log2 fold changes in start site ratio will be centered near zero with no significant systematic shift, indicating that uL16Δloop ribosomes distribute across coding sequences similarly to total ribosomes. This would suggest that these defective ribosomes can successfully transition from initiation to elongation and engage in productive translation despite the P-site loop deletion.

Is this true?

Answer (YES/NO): NO